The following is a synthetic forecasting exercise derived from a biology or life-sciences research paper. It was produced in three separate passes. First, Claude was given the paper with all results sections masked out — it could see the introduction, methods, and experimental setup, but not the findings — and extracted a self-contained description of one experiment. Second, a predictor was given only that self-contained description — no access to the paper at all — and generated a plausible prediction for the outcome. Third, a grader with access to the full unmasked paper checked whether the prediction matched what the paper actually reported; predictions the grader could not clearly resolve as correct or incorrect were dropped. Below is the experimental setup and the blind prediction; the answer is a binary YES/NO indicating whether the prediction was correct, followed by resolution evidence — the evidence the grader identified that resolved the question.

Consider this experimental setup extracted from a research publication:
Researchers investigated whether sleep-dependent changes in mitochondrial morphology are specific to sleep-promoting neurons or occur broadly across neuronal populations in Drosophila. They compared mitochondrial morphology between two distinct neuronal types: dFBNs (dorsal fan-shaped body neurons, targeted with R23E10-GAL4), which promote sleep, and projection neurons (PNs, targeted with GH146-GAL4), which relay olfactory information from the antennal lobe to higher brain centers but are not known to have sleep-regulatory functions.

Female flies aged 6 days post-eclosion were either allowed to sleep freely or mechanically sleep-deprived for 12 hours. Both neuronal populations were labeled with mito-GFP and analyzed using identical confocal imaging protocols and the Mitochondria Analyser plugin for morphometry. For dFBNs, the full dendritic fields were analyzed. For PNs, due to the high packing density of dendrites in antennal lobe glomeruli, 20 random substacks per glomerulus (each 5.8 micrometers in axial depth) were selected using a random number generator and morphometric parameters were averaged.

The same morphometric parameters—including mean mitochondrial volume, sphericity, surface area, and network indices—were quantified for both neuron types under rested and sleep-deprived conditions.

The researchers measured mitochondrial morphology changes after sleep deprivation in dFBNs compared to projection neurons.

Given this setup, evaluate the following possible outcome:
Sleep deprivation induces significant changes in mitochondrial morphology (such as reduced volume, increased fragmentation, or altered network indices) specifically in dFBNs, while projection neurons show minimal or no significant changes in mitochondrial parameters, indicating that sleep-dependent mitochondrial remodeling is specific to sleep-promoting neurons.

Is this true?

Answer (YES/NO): YES